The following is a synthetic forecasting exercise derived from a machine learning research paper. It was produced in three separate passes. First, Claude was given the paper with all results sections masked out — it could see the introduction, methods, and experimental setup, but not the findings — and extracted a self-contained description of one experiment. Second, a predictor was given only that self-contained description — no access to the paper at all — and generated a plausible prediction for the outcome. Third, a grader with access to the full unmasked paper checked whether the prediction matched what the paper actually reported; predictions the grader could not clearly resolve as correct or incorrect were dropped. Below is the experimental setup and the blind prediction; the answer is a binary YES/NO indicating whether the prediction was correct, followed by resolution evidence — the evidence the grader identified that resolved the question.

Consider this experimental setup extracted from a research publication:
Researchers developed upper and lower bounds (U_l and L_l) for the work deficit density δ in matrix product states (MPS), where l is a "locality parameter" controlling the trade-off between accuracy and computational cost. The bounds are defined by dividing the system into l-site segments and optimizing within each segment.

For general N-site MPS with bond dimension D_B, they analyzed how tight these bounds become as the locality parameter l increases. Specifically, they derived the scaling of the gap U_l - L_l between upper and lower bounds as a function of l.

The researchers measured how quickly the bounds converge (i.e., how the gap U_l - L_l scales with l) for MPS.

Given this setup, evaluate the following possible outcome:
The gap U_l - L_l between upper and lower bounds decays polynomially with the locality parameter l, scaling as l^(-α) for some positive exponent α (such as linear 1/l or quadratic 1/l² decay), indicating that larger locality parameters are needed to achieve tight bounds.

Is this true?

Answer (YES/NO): YES